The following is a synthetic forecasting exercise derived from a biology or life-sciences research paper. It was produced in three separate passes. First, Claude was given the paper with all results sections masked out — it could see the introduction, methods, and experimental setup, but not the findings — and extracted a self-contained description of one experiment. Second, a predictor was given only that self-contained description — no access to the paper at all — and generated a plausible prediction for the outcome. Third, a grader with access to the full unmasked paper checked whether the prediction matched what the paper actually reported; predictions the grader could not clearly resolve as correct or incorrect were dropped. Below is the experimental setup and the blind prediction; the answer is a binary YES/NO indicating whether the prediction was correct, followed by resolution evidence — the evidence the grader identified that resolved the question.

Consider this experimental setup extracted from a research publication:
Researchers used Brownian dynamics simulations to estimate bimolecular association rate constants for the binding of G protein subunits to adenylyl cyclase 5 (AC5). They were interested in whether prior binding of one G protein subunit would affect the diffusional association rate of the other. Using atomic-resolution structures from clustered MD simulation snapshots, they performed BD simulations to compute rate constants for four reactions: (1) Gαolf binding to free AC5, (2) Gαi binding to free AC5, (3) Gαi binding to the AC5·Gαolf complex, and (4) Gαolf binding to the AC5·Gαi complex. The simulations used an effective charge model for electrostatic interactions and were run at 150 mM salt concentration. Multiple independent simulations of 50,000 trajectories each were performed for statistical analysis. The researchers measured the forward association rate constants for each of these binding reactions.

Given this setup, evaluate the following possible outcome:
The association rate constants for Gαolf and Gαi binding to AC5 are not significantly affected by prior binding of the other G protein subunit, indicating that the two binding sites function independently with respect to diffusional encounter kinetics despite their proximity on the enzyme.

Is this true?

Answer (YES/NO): YES